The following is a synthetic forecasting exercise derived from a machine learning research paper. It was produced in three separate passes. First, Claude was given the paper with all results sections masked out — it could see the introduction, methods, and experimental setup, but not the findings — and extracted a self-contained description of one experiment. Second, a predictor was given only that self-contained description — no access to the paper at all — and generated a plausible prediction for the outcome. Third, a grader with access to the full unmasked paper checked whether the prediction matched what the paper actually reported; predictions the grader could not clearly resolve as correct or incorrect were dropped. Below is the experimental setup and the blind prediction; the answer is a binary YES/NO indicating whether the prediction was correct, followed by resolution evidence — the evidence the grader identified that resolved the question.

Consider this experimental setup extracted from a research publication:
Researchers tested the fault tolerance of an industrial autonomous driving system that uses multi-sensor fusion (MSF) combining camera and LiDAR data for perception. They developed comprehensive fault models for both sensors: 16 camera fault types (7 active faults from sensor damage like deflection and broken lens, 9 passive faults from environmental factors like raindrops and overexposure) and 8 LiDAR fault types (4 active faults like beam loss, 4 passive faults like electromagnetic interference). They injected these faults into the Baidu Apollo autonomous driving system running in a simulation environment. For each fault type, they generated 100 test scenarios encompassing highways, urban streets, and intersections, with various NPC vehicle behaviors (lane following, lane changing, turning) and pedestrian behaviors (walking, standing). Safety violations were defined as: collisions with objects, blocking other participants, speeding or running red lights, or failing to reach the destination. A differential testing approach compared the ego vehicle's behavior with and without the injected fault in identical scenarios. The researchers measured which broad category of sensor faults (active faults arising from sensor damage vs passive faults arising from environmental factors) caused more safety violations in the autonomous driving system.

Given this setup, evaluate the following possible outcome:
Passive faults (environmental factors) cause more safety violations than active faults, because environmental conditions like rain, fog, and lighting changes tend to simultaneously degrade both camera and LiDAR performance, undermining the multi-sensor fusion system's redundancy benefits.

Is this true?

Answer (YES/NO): NO